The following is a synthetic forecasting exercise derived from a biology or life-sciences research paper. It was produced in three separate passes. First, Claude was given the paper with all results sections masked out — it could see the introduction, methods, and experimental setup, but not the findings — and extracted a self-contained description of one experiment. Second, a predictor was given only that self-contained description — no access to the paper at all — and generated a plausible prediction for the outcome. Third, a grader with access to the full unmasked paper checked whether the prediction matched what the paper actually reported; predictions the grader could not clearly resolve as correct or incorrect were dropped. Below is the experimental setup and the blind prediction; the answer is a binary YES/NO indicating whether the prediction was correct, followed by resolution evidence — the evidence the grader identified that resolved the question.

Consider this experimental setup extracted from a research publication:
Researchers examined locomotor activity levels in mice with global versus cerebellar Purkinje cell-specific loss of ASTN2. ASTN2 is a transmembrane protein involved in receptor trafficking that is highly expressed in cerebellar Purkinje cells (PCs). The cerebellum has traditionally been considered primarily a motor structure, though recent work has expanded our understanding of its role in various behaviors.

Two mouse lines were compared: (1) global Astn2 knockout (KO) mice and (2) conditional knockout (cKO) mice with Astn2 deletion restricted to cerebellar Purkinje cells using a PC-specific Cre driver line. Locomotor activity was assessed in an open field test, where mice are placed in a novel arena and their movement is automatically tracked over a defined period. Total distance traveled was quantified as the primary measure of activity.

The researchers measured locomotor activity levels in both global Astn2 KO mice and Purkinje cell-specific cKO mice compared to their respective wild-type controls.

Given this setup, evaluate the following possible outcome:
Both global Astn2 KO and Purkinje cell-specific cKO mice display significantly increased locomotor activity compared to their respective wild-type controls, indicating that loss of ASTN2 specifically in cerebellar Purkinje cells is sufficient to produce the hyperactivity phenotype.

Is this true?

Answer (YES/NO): YES